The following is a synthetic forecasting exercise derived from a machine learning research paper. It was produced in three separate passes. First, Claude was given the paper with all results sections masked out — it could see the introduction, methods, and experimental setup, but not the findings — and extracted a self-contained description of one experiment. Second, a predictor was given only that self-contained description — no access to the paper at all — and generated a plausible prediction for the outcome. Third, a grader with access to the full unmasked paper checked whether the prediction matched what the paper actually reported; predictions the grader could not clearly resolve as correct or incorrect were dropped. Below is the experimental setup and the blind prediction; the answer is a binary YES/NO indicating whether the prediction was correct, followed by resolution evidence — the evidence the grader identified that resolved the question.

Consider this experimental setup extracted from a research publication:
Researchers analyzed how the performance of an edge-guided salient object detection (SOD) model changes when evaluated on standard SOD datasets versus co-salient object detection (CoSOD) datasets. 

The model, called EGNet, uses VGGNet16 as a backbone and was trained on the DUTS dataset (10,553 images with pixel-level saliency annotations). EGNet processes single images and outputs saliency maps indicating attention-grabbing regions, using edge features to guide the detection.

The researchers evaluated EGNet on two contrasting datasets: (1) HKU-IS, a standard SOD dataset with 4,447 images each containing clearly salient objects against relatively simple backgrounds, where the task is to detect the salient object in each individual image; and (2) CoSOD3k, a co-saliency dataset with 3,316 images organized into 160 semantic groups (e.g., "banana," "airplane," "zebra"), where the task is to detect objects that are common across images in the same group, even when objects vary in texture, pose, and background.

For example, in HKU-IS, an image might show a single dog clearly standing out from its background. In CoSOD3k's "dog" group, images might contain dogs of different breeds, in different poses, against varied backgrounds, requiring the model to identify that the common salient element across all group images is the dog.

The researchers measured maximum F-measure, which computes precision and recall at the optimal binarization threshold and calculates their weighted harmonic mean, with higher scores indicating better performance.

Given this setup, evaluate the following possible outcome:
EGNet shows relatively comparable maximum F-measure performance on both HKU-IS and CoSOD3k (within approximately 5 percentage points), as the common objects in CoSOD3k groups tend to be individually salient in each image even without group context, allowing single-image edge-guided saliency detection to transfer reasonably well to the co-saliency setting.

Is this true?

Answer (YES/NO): NO